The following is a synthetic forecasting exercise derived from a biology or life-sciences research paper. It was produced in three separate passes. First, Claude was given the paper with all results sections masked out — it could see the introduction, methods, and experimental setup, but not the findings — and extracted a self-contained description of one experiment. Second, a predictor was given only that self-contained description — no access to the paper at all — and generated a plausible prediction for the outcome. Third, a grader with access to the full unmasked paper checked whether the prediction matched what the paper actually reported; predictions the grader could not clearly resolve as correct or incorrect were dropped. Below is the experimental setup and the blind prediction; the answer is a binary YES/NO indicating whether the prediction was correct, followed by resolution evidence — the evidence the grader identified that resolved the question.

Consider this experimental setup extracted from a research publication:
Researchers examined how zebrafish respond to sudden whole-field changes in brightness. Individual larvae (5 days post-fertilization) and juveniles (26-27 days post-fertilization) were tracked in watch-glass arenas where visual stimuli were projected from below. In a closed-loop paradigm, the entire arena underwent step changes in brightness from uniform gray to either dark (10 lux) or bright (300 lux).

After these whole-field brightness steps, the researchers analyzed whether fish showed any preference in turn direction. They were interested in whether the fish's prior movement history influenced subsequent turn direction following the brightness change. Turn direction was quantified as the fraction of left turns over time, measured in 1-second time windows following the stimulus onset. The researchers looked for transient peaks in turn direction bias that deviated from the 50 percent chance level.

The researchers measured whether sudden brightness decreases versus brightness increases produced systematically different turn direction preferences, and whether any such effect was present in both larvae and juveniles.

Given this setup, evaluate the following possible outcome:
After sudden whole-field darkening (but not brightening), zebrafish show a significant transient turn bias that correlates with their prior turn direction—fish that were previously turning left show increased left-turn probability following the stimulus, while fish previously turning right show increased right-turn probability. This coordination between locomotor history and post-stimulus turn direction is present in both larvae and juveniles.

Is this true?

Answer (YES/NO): NO